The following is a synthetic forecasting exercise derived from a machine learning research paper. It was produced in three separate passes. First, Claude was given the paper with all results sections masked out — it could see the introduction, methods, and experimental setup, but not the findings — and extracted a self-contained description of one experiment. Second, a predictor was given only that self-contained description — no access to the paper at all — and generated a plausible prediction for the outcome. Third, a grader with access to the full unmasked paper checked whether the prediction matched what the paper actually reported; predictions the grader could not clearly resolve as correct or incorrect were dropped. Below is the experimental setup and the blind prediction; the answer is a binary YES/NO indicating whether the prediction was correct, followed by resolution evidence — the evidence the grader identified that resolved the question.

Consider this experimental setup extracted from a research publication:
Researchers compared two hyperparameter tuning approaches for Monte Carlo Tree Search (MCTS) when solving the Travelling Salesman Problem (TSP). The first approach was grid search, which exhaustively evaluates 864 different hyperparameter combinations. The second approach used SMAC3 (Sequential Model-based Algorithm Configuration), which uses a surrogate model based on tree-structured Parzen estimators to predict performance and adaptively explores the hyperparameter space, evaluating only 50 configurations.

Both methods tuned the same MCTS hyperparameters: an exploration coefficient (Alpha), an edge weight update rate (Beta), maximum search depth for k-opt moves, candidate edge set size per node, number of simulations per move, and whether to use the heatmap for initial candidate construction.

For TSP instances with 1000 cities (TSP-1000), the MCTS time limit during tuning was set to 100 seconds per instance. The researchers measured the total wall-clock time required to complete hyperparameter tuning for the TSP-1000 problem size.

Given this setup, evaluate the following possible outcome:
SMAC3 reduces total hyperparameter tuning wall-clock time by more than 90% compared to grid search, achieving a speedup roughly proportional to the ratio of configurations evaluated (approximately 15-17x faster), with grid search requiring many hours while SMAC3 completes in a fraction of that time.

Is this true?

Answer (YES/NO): YES